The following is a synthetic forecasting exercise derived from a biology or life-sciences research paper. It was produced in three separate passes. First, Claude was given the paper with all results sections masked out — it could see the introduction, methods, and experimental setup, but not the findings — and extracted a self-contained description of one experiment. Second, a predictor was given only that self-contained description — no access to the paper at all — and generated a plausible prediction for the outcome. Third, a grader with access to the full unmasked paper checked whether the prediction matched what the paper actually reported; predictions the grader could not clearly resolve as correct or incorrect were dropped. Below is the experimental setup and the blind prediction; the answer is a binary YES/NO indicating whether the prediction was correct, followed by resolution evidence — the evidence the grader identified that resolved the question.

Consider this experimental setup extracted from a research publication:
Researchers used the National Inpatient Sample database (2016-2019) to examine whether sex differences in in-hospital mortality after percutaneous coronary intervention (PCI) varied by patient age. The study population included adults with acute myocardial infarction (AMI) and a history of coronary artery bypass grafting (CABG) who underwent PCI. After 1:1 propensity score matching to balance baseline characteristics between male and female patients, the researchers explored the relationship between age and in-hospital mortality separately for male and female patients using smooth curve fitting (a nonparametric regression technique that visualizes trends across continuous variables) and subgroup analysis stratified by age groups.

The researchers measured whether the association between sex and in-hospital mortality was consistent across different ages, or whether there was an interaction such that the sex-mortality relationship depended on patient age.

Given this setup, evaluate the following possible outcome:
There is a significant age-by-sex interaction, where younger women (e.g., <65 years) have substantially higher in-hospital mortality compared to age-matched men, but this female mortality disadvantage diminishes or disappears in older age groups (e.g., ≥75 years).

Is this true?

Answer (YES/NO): NO